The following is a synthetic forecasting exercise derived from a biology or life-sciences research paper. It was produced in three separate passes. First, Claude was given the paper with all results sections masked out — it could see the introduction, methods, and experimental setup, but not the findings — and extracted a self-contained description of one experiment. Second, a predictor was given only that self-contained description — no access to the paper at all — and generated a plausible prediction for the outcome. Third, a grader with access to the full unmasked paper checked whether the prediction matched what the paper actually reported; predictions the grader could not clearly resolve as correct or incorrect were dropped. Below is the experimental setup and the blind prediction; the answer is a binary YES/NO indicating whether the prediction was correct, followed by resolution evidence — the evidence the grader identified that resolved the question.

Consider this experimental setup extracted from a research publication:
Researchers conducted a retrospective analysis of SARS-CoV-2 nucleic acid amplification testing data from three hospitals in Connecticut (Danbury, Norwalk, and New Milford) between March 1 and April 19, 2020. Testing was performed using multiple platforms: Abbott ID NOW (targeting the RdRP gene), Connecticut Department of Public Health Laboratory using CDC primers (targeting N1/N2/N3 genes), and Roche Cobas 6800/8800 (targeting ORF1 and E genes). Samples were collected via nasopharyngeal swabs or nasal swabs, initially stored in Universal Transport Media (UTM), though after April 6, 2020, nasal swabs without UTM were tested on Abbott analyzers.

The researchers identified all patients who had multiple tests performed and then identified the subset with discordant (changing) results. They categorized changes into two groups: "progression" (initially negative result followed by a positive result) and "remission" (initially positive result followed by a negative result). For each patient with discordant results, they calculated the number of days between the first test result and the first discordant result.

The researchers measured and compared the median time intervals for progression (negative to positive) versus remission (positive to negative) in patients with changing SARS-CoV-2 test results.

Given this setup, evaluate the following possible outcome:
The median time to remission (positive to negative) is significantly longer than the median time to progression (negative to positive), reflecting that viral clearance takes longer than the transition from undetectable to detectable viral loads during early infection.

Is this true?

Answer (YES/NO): YES